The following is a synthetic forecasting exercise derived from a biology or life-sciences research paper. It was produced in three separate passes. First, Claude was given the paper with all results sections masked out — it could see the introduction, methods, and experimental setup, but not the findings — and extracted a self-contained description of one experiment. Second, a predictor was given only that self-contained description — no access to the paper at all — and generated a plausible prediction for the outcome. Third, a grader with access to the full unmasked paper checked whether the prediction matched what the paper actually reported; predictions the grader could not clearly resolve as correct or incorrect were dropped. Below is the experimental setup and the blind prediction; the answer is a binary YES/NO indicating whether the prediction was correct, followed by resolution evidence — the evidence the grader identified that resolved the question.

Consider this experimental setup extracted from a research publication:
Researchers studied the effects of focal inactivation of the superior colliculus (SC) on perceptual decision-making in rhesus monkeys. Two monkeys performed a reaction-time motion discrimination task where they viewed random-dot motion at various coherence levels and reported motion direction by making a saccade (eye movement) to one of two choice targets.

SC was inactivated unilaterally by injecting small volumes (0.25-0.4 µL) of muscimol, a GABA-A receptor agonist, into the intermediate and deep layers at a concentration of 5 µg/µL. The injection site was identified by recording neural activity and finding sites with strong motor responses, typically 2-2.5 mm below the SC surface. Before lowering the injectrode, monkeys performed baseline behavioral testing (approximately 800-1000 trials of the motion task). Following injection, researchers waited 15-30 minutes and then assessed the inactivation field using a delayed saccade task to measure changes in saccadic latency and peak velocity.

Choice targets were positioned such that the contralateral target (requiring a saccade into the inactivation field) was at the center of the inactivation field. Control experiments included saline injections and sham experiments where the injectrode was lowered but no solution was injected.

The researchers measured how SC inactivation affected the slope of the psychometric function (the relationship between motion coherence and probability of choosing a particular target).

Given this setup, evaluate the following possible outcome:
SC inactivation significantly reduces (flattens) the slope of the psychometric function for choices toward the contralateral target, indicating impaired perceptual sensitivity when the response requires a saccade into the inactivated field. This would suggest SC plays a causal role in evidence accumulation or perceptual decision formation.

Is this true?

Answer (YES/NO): NO